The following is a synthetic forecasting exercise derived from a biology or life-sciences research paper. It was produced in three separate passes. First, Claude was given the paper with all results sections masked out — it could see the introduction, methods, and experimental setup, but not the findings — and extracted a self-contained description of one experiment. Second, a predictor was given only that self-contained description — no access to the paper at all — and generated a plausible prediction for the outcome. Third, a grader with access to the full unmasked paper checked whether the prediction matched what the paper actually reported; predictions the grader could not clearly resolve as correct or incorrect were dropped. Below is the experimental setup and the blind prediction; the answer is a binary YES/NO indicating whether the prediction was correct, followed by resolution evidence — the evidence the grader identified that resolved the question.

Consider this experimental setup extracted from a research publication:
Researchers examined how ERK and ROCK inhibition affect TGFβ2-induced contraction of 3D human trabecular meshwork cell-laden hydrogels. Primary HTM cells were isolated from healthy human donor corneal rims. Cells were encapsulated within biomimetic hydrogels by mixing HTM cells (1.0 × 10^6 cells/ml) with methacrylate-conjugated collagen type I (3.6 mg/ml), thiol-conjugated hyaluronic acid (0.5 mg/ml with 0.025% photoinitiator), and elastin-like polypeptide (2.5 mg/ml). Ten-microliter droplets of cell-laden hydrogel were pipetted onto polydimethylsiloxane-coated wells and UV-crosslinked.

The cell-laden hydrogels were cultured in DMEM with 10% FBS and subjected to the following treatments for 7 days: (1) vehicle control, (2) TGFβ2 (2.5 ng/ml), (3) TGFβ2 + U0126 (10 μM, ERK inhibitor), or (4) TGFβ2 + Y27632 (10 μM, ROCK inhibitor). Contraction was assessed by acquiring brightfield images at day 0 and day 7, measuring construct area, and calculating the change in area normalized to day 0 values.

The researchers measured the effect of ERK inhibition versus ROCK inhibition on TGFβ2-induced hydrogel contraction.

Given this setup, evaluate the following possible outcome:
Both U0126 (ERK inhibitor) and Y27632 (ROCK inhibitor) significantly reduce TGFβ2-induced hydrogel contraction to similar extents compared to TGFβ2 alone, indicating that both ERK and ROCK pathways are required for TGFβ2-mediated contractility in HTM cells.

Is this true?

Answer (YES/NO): NO